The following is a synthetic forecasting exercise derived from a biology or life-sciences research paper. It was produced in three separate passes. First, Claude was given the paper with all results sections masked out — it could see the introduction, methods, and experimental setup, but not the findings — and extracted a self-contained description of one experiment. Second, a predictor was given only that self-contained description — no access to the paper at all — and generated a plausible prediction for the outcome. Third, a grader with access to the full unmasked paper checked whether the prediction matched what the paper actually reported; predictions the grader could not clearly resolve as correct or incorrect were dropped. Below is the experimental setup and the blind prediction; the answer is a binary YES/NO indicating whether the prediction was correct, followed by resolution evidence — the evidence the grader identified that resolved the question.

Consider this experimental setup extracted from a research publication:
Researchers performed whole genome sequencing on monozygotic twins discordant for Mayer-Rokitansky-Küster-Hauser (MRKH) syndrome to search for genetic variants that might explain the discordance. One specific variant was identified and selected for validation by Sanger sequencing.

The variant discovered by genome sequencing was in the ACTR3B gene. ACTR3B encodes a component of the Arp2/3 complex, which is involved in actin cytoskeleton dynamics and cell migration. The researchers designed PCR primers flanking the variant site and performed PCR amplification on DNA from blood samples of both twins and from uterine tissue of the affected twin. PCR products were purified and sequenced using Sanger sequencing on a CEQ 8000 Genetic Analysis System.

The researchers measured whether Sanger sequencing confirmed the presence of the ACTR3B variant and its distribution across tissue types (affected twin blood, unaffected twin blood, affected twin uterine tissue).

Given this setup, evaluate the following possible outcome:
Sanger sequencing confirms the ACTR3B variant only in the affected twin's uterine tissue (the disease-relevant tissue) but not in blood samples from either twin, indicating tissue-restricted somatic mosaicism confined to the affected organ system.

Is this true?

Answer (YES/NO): NO